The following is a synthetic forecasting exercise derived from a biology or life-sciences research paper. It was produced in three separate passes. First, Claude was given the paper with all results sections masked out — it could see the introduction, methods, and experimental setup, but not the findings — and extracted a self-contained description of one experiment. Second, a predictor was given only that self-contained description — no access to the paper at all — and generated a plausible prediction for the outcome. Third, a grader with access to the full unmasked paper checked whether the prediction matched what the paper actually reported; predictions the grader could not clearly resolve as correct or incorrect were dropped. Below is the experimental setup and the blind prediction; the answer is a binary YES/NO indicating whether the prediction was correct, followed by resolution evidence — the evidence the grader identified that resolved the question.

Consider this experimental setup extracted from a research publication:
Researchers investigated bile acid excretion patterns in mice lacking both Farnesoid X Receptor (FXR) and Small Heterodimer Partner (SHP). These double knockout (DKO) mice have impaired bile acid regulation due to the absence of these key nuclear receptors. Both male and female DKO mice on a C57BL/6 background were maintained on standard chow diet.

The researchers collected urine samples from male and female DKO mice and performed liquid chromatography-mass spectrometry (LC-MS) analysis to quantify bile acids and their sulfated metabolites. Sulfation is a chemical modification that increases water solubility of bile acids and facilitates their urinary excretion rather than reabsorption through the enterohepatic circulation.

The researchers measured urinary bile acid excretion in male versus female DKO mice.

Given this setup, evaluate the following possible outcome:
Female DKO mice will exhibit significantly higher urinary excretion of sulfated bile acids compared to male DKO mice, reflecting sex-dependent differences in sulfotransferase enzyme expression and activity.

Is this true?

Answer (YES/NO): YES